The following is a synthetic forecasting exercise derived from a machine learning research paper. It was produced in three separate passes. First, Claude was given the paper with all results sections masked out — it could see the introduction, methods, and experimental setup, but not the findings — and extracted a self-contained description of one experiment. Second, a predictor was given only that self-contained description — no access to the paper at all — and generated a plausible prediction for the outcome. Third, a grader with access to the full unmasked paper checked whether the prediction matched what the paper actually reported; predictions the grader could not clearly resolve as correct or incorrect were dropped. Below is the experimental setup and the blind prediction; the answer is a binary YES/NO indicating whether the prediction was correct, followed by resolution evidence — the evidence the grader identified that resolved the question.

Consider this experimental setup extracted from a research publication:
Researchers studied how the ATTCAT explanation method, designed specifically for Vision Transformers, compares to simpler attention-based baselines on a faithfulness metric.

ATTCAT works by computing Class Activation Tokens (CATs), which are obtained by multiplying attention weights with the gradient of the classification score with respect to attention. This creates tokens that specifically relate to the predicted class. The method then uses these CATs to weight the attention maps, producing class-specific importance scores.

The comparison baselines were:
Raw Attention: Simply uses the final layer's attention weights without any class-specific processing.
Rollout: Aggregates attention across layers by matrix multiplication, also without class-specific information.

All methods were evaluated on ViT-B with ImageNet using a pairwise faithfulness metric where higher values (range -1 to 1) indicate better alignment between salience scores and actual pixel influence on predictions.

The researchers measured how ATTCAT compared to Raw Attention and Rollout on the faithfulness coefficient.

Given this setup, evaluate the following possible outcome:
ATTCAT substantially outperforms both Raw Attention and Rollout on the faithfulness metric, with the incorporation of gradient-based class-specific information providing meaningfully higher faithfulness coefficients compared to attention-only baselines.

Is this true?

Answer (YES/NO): YES